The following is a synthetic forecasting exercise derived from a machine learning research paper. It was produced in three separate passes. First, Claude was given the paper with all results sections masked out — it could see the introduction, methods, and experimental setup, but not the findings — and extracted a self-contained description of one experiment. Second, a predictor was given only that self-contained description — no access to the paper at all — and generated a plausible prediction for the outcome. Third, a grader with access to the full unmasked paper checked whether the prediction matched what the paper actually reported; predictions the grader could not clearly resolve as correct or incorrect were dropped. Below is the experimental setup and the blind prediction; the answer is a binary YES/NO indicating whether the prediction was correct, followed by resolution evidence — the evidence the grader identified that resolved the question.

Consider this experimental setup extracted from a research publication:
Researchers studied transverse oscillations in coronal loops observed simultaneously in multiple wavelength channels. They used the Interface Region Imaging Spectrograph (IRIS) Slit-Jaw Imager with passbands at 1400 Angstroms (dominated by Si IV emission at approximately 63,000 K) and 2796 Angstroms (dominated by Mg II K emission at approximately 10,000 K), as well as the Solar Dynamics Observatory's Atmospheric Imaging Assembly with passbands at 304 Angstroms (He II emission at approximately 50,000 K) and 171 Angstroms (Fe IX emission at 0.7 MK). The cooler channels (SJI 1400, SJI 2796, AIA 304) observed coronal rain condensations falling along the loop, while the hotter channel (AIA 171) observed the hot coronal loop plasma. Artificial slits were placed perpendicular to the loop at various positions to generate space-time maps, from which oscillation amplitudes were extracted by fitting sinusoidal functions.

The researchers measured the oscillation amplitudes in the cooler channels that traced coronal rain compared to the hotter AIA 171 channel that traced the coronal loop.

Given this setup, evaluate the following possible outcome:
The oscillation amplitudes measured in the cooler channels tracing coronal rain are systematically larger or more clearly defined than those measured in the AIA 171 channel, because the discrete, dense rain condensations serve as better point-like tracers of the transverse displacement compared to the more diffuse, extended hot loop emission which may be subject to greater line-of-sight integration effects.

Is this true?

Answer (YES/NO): YES